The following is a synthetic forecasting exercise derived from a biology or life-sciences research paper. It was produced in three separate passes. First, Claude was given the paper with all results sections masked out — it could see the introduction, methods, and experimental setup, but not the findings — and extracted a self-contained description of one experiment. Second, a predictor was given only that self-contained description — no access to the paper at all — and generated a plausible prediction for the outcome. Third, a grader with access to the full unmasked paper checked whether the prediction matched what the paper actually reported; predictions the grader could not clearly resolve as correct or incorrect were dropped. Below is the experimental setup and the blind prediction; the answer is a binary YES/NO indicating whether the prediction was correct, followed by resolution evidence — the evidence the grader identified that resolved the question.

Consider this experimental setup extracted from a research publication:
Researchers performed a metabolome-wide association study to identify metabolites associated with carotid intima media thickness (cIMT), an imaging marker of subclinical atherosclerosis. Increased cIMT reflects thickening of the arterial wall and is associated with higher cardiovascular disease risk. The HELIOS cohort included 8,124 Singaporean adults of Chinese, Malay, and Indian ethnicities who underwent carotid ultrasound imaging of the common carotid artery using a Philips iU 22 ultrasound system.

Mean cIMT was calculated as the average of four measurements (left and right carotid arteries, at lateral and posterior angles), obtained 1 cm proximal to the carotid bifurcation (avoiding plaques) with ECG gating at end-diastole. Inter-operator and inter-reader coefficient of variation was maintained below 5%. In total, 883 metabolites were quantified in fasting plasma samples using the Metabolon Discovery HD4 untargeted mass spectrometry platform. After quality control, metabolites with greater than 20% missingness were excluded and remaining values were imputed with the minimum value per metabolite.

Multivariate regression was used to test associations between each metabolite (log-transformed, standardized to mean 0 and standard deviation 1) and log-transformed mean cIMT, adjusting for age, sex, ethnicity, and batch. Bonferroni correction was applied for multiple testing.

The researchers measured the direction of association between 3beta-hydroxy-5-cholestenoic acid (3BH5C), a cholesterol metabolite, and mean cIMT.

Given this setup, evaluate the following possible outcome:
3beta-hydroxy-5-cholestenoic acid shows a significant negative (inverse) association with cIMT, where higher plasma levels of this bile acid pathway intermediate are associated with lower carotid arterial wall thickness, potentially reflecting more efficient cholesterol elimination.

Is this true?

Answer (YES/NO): YES